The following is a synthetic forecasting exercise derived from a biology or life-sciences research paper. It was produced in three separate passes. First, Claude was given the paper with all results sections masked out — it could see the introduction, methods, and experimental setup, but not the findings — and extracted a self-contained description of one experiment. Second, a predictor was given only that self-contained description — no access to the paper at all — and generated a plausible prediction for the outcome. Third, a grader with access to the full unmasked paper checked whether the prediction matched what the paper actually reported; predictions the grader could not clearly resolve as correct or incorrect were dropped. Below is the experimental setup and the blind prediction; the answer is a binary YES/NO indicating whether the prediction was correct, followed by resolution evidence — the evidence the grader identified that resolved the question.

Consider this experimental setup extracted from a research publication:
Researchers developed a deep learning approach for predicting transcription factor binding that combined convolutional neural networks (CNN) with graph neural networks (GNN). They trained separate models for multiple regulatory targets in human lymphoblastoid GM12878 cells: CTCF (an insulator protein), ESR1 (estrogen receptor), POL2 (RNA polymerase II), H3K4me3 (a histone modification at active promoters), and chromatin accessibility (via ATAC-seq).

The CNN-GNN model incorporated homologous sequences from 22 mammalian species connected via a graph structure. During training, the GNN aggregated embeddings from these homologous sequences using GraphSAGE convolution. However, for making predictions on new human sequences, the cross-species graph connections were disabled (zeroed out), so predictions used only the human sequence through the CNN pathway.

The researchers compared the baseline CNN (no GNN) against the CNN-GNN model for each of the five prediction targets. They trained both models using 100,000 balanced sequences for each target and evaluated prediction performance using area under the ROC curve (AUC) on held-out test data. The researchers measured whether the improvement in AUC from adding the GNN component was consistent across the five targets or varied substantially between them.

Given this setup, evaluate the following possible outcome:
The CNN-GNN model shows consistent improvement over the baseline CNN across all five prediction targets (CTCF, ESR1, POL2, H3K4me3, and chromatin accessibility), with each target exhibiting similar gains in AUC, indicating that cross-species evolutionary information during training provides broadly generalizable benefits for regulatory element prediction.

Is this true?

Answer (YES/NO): NO